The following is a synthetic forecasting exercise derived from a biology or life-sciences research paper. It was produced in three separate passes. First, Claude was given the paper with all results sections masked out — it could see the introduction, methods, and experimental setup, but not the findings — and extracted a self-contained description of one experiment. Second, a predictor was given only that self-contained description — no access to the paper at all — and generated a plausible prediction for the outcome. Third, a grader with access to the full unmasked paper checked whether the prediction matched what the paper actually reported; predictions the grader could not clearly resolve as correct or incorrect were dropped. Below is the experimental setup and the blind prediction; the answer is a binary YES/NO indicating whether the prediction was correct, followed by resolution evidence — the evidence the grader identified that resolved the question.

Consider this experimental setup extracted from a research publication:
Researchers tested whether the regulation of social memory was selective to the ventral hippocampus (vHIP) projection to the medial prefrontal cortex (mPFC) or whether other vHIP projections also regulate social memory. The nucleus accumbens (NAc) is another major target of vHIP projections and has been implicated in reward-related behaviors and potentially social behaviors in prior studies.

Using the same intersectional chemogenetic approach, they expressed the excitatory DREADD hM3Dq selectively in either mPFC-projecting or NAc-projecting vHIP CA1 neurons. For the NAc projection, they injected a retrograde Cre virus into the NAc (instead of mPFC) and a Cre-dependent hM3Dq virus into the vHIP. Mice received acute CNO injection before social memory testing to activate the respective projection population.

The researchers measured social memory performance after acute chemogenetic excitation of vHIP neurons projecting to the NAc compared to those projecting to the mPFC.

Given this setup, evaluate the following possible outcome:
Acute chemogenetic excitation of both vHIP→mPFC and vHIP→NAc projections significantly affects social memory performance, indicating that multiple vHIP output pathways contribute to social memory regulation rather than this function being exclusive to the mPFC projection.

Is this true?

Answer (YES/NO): NO